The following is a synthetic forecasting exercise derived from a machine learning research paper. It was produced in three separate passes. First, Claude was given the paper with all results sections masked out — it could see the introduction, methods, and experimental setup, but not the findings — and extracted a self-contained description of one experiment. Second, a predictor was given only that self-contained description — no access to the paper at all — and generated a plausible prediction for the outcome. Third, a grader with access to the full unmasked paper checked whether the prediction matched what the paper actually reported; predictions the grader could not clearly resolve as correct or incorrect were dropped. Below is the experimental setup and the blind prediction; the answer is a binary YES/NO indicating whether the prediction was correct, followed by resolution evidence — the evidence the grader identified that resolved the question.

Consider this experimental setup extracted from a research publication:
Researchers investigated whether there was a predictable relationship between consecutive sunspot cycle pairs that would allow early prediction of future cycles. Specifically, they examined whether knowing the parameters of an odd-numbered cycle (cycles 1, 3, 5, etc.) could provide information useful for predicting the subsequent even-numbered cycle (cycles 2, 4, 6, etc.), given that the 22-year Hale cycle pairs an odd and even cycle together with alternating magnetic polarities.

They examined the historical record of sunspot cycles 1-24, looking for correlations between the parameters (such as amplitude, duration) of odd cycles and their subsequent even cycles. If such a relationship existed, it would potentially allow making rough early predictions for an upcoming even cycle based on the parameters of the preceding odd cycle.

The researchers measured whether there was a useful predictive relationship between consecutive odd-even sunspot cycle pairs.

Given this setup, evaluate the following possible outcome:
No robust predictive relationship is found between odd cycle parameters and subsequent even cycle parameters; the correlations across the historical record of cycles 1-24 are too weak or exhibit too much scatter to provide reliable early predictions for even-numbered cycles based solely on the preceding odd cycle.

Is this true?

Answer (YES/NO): NO